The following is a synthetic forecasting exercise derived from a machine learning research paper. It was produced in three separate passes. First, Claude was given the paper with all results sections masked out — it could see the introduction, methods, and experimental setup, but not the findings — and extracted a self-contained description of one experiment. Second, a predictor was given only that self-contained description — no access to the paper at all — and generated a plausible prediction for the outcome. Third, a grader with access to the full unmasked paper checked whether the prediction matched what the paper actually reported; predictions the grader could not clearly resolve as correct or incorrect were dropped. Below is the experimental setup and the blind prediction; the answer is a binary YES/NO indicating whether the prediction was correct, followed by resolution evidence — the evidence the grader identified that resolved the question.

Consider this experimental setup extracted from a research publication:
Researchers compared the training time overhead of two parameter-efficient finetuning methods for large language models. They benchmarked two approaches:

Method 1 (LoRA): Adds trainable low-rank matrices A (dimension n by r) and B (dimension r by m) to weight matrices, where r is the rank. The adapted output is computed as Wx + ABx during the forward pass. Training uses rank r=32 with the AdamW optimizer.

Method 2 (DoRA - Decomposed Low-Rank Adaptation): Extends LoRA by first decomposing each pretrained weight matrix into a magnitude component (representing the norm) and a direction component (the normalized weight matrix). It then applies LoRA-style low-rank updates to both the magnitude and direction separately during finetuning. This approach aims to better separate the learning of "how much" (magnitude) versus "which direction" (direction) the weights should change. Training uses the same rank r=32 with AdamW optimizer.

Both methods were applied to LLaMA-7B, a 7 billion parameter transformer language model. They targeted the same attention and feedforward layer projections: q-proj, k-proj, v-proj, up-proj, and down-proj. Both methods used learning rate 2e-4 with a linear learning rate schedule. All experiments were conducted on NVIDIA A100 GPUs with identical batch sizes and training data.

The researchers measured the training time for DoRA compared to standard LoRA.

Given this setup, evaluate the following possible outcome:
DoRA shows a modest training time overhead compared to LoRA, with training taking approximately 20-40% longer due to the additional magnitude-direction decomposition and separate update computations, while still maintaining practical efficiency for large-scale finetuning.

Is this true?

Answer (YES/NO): YES